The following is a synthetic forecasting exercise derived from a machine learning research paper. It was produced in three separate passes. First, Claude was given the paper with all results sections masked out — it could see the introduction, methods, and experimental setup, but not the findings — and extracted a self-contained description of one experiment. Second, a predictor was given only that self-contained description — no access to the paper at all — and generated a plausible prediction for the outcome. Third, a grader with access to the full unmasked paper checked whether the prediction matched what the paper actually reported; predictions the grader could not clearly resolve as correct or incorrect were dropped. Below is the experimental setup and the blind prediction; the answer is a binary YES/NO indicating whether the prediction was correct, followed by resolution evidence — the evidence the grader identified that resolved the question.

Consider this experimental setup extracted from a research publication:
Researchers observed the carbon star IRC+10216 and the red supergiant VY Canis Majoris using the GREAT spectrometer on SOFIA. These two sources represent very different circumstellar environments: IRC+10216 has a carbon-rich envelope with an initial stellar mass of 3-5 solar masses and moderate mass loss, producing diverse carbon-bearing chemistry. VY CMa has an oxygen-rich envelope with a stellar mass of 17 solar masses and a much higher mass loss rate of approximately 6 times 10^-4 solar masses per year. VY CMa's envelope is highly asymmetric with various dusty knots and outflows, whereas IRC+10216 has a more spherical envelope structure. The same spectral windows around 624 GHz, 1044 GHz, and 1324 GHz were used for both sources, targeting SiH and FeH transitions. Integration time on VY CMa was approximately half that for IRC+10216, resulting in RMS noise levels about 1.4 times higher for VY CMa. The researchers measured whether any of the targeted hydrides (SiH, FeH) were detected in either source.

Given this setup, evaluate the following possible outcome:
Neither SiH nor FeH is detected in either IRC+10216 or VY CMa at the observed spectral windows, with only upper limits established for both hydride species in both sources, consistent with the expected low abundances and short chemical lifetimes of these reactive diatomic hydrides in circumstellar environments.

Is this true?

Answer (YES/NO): YES